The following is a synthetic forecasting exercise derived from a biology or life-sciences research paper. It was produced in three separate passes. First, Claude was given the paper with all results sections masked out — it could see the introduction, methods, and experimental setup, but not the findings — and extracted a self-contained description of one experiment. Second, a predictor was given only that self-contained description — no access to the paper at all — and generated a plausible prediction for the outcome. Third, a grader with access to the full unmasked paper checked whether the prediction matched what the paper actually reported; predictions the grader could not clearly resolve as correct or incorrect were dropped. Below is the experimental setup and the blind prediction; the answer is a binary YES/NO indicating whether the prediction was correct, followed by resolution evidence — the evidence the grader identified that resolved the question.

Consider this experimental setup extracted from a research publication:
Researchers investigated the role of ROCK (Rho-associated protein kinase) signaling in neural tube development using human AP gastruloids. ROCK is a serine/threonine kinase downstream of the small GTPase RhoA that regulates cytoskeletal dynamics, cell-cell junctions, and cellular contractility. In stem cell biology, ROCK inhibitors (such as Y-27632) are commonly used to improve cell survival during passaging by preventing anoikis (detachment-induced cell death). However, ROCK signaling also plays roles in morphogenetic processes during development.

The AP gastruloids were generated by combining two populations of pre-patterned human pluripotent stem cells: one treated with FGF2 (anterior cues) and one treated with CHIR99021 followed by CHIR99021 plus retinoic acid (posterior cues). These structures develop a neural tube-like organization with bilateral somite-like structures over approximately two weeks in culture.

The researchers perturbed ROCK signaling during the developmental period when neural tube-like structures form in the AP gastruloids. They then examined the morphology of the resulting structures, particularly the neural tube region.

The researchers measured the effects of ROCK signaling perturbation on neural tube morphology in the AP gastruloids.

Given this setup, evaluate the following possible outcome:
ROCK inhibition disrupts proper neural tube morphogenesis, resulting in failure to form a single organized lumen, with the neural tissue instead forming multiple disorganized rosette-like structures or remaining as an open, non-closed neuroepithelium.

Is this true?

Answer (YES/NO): YES